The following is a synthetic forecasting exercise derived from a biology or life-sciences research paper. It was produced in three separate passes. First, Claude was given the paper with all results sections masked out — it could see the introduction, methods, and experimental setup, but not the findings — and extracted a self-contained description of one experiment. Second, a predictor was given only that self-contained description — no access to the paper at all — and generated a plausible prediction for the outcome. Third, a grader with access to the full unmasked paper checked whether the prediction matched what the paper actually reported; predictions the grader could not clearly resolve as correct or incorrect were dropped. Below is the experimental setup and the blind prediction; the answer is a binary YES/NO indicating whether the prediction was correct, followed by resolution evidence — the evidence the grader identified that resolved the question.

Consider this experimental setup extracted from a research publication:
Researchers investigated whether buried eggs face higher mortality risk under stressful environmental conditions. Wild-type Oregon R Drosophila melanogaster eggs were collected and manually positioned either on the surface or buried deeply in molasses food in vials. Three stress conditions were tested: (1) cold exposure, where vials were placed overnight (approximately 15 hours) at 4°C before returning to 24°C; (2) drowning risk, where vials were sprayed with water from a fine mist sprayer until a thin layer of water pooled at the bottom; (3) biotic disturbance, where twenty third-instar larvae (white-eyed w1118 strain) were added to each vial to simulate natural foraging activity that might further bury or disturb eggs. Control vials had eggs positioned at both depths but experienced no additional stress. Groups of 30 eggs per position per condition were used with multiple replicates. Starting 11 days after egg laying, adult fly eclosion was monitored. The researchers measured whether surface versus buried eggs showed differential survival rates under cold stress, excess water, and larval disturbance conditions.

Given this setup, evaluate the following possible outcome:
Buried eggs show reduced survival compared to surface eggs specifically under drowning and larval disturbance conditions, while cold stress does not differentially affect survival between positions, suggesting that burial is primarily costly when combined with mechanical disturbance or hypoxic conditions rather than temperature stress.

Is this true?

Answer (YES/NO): NO